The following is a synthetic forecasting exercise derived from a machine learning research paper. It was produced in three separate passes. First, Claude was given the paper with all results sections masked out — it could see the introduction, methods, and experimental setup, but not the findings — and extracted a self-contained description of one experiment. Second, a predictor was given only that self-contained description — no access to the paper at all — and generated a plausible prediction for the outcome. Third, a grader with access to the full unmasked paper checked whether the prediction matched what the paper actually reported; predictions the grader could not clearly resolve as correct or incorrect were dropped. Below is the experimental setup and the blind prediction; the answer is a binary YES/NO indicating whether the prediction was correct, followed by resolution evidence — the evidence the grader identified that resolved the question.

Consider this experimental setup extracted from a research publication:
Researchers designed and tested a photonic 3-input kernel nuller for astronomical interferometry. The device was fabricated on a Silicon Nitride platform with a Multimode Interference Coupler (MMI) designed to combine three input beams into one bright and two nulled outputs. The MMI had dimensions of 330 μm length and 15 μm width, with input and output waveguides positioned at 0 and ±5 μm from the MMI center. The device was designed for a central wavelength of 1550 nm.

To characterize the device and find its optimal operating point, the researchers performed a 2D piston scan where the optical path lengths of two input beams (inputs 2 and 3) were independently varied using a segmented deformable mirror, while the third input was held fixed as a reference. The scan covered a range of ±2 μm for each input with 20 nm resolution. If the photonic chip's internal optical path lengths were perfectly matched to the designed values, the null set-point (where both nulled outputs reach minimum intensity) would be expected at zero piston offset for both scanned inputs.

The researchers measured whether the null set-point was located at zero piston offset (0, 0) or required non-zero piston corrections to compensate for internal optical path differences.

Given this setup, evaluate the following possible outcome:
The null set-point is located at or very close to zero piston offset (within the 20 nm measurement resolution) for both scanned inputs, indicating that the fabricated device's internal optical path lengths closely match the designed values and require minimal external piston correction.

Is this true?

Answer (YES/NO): NO